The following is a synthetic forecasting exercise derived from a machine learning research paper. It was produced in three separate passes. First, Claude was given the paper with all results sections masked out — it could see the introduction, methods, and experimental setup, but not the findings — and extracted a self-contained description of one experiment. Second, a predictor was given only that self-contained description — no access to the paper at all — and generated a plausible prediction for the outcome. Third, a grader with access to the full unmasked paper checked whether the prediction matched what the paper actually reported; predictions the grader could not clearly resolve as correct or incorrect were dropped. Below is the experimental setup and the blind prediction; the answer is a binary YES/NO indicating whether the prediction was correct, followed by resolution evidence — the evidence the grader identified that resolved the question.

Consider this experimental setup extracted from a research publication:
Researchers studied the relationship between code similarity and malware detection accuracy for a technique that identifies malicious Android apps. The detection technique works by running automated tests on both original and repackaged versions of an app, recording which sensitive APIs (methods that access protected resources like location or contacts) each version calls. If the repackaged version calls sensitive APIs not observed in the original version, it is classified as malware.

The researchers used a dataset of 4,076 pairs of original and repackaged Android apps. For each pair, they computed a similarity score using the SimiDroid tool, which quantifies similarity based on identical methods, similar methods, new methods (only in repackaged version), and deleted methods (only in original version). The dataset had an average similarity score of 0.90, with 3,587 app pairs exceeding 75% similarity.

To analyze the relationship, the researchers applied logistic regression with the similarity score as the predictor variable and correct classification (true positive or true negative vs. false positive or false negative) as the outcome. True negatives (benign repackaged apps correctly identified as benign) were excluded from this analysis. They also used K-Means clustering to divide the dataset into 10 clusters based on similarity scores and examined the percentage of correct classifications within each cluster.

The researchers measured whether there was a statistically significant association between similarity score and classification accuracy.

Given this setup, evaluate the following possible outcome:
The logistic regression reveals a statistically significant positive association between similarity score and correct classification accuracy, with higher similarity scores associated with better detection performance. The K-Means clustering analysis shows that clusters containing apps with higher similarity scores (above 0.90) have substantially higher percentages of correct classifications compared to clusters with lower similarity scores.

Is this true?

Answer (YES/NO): NO